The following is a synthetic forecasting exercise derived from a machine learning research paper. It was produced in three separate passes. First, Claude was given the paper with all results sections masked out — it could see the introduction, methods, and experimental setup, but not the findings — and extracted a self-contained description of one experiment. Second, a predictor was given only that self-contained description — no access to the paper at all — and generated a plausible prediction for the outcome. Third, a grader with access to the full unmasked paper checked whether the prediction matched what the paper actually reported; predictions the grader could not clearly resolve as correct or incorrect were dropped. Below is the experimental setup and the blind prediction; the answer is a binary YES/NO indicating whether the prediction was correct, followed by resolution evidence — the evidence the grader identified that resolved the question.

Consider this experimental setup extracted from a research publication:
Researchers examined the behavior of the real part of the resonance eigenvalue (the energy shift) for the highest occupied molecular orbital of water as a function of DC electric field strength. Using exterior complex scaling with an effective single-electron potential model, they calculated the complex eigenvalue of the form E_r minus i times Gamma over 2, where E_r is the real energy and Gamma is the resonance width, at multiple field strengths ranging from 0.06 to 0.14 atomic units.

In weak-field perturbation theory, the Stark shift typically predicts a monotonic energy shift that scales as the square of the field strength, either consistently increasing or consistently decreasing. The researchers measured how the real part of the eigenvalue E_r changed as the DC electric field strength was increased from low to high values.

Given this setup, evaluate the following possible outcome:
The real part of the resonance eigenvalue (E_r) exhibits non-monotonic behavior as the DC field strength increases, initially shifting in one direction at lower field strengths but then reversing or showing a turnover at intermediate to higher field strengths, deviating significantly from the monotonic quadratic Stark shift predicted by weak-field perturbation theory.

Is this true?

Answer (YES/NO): YES